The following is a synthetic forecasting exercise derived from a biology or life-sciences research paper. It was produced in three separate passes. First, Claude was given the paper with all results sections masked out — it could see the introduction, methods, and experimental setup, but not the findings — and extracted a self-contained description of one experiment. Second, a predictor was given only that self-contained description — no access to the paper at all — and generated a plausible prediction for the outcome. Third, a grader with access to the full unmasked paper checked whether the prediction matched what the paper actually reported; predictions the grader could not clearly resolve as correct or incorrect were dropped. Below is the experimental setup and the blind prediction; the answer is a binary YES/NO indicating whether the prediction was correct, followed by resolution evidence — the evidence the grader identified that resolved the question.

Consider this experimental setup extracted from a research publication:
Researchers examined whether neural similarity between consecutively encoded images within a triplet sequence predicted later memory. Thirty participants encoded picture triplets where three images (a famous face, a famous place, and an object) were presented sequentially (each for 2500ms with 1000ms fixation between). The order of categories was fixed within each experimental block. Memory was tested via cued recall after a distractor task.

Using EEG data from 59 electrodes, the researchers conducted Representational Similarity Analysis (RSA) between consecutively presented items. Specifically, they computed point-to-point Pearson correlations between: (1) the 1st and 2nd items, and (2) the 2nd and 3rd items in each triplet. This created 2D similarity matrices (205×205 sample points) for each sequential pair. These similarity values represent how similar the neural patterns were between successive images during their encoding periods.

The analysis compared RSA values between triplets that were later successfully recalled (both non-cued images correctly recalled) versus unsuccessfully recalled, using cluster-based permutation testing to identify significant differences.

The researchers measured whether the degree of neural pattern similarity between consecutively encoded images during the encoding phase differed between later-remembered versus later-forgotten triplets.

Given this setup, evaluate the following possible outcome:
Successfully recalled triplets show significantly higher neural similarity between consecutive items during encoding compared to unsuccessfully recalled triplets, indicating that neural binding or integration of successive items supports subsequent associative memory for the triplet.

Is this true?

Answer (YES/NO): NO